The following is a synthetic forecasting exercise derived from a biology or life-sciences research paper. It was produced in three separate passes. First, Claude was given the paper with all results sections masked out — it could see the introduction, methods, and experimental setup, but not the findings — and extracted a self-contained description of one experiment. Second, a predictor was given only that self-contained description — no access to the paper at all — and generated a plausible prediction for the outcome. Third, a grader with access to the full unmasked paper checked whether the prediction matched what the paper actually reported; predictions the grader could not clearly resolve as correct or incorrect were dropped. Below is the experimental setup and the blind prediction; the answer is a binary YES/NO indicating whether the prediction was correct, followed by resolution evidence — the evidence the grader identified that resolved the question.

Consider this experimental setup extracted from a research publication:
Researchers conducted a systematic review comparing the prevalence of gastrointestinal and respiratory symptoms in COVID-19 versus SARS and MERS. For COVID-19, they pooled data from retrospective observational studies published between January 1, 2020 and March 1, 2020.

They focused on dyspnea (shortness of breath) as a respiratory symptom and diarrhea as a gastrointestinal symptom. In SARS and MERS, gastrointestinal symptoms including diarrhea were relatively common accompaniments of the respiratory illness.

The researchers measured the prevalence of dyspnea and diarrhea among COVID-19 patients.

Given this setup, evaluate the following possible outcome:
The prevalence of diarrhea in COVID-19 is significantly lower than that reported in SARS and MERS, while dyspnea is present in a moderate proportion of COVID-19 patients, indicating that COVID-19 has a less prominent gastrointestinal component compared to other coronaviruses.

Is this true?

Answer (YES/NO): YES